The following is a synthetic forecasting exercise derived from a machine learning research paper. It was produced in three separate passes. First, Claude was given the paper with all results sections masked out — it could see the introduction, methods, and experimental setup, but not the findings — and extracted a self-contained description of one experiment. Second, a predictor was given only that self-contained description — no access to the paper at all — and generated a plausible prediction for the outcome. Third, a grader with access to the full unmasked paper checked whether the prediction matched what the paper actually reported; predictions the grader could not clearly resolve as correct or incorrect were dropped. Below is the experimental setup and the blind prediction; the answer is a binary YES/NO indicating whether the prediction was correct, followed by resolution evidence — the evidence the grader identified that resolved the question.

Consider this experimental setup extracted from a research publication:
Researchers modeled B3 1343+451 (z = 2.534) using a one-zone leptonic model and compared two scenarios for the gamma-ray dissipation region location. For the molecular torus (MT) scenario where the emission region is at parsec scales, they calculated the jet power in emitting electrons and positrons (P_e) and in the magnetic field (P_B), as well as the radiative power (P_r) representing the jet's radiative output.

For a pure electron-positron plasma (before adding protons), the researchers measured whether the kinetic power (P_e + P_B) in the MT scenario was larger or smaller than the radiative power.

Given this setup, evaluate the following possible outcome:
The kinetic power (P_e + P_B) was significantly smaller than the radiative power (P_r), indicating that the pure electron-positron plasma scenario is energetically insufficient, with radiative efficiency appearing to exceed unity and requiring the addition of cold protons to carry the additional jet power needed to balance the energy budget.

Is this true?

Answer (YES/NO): NO